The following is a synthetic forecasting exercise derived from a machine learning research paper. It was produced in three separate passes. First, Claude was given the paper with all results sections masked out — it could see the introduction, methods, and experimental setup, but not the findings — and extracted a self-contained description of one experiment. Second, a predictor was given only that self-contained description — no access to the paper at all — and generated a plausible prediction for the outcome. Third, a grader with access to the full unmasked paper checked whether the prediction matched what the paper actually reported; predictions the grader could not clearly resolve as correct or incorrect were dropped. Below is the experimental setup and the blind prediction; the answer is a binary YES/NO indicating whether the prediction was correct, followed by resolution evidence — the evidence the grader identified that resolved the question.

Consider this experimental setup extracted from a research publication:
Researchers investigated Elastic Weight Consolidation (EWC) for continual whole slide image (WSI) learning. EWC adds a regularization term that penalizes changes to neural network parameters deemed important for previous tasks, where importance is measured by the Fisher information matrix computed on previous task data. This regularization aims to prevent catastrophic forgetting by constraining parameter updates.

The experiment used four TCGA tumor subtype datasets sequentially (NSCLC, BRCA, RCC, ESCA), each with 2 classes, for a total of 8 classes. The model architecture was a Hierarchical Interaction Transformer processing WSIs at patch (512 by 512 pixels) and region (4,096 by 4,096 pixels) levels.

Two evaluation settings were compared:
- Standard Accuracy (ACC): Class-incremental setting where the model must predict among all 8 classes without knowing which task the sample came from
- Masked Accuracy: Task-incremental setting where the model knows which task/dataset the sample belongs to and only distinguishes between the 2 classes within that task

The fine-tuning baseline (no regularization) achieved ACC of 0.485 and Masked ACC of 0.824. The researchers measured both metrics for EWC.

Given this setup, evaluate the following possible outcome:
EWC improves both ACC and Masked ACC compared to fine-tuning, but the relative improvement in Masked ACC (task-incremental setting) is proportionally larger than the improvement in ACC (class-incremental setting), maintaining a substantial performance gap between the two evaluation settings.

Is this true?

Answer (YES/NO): NO